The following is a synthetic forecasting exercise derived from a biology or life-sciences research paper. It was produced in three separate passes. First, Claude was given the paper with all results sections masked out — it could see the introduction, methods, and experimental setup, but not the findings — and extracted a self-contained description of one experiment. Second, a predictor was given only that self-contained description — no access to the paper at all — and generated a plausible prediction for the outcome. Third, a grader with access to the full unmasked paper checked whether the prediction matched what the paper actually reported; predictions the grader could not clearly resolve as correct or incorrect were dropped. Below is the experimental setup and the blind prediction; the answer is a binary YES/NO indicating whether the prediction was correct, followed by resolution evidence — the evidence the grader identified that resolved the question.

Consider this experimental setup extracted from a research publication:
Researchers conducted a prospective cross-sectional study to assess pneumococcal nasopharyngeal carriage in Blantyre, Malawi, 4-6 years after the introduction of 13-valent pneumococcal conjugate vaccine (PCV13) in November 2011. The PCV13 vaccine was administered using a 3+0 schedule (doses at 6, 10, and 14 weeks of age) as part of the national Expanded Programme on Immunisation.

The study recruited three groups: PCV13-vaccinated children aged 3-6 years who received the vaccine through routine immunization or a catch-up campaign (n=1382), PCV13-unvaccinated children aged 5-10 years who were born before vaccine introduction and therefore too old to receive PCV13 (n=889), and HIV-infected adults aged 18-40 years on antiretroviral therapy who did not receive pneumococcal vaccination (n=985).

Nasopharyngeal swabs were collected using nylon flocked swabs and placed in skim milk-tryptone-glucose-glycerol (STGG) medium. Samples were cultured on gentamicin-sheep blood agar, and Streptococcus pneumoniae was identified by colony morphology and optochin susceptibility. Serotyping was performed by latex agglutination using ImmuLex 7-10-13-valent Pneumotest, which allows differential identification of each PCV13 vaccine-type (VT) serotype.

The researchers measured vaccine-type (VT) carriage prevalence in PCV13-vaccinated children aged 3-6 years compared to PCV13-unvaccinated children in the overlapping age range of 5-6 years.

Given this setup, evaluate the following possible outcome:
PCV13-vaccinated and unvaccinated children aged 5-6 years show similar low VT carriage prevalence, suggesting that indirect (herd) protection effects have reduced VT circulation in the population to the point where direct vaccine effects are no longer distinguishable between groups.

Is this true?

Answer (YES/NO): NO